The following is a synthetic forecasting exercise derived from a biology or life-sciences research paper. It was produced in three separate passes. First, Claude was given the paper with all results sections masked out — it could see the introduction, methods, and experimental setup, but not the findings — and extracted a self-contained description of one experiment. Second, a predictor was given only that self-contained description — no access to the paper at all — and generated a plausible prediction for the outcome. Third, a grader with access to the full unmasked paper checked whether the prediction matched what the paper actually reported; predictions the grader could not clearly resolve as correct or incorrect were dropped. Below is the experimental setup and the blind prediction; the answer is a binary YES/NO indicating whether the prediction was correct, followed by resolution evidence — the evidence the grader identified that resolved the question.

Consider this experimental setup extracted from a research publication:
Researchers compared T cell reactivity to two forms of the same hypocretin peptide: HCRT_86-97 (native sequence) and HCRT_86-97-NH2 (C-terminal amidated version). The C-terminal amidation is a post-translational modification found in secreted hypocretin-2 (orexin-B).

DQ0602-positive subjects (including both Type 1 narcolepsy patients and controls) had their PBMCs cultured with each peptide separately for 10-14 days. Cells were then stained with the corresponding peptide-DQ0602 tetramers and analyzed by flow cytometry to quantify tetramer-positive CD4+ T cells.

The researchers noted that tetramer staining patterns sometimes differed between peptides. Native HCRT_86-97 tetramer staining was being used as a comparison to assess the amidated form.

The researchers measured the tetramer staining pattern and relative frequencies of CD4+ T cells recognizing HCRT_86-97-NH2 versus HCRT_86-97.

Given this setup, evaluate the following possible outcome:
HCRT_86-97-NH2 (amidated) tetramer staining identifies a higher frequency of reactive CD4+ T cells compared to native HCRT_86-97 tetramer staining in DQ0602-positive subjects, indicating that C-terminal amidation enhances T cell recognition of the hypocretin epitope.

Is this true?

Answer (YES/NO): YES